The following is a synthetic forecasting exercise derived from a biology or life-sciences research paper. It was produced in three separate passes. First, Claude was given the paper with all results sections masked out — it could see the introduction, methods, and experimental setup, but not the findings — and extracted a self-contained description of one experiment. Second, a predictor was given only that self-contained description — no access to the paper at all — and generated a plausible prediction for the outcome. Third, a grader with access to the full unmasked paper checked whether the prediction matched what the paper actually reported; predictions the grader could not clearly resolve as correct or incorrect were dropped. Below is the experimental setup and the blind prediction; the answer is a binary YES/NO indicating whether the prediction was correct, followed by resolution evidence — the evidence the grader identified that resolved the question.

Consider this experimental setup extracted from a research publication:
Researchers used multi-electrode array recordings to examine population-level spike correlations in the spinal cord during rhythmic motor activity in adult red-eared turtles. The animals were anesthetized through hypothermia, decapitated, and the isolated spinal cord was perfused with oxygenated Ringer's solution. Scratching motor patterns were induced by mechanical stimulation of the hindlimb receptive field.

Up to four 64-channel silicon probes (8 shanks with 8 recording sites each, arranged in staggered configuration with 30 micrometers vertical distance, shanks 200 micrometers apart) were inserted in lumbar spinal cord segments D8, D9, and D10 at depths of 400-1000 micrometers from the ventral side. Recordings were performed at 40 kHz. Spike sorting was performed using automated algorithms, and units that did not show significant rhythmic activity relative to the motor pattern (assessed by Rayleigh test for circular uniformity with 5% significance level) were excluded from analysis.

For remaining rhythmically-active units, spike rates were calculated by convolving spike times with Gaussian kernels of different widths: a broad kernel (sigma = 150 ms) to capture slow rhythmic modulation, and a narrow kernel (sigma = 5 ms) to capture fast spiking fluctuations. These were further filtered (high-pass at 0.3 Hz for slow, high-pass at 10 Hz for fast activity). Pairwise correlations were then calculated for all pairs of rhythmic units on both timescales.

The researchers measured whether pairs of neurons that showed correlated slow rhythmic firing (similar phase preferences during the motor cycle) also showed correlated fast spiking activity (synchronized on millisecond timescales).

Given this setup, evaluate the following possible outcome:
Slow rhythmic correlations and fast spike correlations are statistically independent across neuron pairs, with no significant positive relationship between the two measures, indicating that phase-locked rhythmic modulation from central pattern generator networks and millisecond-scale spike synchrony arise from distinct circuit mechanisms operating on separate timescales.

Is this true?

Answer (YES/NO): YES